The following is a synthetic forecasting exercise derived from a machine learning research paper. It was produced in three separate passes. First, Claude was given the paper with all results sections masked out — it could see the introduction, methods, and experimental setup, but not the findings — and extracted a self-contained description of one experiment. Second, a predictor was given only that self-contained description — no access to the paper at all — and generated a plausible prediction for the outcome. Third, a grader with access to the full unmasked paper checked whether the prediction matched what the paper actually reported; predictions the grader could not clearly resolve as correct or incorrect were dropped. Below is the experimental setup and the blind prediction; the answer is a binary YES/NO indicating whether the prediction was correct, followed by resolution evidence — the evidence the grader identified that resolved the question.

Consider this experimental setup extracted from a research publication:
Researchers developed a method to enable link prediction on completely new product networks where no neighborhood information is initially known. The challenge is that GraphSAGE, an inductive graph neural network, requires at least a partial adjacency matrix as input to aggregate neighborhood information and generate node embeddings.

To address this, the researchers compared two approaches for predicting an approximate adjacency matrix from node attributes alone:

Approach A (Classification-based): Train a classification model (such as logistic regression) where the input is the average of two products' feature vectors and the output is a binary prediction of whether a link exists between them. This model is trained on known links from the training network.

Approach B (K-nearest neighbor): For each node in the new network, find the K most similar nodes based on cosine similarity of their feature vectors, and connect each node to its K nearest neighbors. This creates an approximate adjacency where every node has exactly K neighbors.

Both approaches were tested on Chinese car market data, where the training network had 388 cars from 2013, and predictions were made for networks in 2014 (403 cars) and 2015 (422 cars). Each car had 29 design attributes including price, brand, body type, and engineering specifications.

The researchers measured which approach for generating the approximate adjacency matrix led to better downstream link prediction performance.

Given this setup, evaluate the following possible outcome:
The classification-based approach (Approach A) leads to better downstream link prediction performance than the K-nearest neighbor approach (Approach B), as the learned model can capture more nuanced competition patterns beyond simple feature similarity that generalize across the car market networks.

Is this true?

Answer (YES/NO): NO